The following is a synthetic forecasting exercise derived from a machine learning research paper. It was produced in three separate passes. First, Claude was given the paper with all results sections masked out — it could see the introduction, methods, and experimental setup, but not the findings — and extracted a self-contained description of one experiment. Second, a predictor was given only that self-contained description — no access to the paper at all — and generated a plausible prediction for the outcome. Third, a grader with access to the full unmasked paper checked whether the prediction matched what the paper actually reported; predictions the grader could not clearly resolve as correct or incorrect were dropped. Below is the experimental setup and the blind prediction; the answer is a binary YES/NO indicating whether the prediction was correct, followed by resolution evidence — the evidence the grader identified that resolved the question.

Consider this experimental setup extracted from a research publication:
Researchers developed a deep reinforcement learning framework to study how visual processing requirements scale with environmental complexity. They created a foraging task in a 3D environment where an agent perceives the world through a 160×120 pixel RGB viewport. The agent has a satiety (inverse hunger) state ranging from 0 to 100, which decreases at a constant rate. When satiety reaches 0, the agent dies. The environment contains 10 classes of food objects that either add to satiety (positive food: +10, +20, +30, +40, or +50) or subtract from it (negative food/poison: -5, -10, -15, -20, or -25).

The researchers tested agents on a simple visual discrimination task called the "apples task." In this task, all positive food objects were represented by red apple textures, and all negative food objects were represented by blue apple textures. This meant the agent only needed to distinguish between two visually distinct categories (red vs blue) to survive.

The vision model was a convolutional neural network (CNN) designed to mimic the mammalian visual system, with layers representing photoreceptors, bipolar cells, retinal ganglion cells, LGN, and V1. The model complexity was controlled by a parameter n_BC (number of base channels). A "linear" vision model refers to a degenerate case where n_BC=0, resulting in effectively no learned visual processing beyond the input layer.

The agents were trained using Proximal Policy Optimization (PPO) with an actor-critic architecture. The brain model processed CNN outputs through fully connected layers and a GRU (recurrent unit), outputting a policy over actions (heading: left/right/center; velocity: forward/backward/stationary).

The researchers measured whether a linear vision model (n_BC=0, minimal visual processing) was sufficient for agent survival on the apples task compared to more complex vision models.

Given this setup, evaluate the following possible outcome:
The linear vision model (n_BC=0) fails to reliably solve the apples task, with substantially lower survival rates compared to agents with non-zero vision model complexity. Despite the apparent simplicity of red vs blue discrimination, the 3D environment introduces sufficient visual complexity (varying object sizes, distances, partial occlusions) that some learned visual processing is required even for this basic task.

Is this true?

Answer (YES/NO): NO